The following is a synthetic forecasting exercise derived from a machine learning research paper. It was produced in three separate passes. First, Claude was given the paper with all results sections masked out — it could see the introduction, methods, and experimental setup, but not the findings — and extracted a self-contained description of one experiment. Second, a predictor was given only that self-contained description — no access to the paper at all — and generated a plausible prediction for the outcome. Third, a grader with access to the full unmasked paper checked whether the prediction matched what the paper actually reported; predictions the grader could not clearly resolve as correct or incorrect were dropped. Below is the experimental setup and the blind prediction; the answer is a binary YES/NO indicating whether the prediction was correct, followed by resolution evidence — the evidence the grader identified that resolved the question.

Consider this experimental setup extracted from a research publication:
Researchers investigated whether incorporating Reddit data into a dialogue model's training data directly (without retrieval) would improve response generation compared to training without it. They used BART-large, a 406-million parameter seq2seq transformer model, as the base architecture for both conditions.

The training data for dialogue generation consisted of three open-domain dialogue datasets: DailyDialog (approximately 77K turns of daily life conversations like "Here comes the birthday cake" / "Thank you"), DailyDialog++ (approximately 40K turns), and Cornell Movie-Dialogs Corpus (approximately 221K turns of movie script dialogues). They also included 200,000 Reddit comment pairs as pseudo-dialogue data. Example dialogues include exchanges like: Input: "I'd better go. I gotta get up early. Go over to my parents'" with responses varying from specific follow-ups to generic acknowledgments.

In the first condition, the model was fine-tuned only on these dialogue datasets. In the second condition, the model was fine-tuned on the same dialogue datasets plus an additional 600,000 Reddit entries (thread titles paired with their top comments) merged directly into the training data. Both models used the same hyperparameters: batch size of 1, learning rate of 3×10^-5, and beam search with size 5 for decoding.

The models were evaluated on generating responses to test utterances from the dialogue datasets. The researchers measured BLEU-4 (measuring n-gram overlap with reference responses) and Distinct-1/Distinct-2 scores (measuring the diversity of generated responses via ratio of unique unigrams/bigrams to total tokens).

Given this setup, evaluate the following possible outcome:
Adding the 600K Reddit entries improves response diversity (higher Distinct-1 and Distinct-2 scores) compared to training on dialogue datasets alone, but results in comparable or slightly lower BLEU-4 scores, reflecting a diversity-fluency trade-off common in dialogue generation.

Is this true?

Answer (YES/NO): NO